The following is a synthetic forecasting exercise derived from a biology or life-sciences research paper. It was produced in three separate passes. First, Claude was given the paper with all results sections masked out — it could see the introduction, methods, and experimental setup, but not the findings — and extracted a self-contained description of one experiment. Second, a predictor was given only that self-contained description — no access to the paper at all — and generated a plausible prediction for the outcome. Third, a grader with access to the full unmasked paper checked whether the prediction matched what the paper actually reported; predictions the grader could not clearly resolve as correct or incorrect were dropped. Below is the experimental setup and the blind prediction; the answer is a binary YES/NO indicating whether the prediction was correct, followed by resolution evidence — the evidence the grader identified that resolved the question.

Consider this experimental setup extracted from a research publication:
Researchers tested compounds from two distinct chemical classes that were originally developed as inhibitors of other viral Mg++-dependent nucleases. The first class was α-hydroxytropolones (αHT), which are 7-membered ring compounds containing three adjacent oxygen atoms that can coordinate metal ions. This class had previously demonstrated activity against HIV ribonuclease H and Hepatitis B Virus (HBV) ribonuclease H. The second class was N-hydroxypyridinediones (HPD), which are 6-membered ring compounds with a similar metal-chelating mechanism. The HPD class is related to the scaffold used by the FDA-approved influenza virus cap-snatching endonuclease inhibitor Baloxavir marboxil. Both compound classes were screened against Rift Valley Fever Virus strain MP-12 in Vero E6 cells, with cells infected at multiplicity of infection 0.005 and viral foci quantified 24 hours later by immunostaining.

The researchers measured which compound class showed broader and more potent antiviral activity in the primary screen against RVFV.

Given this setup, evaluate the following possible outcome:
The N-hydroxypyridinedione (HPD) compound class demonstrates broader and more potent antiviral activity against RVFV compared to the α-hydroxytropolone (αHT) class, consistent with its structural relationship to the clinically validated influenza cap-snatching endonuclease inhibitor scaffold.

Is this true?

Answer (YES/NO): NO